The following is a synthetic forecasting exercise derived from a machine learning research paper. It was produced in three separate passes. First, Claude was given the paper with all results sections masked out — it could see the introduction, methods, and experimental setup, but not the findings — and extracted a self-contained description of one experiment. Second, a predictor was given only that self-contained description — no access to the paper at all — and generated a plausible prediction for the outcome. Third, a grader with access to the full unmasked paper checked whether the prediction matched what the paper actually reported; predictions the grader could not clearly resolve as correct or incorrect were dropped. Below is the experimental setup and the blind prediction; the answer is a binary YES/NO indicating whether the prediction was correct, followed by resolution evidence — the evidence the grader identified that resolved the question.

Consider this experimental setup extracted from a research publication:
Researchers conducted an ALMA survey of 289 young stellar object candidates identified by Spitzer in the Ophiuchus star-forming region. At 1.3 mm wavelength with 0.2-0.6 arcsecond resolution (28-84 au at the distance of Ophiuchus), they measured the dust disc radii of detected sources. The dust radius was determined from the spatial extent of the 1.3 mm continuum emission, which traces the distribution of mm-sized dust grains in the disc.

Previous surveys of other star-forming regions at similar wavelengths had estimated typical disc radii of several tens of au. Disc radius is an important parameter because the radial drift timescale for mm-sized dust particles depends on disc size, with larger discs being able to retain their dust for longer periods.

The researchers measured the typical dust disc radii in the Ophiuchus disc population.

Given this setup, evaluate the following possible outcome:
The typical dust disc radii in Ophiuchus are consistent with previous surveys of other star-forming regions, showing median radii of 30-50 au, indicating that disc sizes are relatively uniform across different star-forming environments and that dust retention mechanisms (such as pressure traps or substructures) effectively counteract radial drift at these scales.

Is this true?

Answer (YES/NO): NO